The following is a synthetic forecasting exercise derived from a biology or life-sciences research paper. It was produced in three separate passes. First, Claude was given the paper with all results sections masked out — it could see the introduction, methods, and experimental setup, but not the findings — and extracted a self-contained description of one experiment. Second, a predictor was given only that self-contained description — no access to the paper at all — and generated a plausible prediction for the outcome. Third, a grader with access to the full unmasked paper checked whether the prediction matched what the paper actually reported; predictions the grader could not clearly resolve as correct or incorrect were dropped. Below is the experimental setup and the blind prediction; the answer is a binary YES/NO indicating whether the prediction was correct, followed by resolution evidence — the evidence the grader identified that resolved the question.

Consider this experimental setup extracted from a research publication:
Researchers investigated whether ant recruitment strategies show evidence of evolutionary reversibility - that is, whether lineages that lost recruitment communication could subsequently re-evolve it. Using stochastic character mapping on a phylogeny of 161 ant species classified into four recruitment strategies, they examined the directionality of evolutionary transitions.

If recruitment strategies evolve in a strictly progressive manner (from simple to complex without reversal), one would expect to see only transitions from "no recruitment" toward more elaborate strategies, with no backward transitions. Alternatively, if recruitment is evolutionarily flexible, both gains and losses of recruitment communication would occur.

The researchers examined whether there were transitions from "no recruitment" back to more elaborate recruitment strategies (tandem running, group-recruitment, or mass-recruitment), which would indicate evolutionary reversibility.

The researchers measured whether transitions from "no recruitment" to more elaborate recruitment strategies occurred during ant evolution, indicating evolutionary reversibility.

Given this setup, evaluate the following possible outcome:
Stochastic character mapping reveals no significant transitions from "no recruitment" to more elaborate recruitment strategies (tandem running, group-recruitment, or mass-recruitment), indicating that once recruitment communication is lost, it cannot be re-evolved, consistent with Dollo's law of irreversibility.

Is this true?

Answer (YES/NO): NO